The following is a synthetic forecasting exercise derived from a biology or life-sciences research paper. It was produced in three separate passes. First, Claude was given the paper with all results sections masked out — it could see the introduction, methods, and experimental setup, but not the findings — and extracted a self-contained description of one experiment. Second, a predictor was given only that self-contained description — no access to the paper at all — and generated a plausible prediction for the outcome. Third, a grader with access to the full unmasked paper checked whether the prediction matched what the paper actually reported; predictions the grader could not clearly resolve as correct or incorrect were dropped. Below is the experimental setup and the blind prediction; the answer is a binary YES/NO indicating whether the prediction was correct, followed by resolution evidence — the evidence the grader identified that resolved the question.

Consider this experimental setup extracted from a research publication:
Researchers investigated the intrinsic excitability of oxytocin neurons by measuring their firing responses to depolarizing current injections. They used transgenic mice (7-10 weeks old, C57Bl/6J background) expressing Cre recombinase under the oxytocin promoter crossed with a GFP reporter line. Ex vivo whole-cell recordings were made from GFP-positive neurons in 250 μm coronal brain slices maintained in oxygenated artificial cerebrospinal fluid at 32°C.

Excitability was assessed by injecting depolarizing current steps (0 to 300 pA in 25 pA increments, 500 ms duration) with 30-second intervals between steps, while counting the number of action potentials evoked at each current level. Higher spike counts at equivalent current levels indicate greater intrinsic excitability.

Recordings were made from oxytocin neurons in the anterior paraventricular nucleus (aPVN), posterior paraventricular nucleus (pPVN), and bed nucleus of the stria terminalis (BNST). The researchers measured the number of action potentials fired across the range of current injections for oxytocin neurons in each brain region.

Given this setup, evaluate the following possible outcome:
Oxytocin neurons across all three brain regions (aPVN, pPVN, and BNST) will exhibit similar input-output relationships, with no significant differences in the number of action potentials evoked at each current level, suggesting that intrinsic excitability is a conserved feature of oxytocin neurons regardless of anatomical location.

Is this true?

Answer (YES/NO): NO